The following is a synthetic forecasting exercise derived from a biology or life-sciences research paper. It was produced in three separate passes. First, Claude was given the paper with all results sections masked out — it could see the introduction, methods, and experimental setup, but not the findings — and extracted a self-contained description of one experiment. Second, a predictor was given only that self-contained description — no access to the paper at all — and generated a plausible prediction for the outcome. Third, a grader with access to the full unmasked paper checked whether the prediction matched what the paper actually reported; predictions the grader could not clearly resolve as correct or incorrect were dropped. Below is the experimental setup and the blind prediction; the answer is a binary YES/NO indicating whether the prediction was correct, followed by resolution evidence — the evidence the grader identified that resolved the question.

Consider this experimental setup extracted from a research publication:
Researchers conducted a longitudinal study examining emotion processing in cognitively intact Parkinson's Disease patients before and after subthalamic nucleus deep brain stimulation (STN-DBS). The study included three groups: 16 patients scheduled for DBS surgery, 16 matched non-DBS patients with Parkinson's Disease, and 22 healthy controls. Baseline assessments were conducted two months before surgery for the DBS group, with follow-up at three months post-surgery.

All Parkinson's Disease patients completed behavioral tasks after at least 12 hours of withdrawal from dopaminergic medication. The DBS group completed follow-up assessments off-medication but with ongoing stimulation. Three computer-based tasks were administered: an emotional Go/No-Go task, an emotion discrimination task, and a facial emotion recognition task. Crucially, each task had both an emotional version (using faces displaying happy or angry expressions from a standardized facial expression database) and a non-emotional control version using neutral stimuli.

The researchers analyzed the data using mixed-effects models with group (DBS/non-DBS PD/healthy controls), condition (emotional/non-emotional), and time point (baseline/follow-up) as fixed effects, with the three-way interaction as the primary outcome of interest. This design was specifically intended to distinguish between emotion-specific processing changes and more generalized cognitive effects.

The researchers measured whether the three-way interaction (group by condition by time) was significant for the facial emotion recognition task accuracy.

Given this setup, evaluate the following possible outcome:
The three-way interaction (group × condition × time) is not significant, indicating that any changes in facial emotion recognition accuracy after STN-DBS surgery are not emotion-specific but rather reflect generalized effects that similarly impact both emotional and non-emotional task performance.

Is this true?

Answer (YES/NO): NO